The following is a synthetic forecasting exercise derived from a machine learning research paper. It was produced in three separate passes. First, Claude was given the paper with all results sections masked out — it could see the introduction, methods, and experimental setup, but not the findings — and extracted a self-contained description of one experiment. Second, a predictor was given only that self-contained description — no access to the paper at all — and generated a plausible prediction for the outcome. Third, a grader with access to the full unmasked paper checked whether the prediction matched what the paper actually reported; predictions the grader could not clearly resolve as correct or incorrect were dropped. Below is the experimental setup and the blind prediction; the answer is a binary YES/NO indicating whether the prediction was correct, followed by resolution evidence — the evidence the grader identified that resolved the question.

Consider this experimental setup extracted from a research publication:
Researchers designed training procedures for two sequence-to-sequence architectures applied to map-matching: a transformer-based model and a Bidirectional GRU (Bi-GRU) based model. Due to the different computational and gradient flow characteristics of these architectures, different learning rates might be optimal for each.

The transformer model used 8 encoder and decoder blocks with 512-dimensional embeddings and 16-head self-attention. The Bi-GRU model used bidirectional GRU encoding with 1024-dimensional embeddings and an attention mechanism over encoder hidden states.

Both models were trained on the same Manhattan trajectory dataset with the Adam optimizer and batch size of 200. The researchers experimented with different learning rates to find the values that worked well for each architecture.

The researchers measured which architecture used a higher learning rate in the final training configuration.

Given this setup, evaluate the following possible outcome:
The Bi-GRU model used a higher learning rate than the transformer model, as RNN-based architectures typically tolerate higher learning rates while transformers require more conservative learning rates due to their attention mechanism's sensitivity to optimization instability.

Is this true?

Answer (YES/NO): YES